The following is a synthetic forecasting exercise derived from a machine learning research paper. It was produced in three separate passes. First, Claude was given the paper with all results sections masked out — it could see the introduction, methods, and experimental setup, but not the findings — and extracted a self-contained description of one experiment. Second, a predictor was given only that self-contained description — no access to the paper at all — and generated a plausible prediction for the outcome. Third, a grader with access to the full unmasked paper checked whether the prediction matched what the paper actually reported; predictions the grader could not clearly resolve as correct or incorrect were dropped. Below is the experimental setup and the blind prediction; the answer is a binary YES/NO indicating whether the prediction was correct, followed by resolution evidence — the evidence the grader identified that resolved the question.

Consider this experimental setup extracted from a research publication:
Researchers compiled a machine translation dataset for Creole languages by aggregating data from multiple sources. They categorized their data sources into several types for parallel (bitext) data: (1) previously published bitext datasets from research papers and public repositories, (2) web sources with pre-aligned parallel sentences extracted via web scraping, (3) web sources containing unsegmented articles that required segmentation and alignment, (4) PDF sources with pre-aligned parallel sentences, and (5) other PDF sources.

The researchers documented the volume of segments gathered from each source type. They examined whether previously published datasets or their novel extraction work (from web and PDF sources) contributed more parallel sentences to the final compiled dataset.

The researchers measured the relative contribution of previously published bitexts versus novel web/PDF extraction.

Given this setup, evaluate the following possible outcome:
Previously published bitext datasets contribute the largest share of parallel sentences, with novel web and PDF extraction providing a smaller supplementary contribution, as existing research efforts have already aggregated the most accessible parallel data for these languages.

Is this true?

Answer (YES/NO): YES